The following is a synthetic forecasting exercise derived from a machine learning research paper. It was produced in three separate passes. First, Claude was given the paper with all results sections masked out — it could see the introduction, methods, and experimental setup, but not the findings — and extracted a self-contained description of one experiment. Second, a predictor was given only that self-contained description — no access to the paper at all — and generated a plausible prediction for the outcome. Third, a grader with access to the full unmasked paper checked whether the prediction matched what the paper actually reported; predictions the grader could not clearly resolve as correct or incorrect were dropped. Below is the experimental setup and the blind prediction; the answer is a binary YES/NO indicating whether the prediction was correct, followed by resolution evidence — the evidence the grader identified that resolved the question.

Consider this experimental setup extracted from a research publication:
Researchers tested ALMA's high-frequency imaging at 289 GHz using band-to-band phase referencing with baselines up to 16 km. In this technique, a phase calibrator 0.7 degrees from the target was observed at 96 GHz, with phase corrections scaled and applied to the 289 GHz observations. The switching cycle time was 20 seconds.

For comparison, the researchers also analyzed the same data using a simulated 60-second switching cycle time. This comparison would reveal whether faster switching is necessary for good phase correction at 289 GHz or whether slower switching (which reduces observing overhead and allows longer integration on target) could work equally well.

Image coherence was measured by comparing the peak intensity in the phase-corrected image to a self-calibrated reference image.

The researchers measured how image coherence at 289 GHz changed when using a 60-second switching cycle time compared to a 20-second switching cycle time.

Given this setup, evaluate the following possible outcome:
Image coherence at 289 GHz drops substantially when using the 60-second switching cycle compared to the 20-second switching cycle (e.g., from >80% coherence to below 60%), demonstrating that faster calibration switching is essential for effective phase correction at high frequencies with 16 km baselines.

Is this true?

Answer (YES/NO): NO